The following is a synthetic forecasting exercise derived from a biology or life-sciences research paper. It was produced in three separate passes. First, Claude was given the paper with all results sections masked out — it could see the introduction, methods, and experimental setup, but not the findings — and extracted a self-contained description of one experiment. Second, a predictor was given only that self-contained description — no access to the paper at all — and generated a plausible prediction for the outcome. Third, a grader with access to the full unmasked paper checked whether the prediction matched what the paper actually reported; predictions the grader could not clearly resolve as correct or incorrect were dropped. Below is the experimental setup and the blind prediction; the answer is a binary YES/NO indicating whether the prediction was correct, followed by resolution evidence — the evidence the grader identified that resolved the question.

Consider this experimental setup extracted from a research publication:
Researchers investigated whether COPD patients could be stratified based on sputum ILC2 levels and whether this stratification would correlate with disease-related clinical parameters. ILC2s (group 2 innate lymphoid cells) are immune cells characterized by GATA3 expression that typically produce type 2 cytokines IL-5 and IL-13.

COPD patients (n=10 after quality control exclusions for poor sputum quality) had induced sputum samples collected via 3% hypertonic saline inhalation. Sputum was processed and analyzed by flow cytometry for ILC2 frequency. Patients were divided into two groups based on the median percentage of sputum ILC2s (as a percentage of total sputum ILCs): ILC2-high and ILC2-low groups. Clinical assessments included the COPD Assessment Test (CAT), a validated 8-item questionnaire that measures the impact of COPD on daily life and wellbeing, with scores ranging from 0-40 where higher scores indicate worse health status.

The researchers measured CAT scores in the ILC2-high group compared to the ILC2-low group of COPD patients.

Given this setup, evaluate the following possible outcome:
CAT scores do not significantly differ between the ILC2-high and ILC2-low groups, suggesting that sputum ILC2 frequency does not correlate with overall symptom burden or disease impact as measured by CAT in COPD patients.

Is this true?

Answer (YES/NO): NO